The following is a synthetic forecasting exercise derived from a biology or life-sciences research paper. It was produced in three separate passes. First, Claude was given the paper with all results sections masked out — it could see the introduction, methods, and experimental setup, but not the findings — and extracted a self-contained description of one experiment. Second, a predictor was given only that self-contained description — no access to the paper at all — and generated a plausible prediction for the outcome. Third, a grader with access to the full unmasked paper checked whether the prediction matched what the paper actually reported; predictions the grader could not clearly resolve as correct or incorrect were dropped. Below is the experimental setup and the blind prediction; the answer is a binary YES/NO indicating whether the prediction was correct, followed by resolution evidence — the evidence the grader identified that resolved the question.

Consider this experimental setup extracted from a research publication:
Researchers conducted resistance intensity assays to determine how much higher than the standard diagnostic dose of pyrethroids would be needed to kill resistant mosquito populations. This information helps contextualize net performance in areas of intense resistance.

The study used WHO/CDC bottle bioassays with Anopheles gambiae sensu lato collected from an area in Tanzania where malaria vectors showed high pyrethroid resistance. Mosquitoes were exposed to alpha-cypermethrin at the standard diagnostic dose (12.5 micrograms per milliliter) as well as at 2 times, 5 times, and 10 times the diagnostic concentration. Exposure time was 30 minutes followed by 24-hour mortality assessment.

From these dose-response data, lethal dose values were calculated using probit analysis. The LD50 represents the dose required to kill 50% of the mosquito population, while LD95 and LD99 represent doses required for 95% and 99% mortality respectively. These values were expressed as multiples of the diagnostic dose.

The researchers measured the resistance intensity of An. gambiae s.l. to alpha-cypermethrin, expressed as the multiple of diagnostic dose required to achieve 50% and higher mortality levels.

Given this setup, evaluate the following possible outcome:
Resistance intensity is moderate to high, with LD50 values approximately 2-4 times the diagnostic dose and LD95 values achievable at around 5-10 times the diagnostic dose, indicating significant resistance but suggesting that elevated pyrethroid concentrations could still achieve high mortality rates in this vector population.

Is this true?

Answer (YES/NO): NO